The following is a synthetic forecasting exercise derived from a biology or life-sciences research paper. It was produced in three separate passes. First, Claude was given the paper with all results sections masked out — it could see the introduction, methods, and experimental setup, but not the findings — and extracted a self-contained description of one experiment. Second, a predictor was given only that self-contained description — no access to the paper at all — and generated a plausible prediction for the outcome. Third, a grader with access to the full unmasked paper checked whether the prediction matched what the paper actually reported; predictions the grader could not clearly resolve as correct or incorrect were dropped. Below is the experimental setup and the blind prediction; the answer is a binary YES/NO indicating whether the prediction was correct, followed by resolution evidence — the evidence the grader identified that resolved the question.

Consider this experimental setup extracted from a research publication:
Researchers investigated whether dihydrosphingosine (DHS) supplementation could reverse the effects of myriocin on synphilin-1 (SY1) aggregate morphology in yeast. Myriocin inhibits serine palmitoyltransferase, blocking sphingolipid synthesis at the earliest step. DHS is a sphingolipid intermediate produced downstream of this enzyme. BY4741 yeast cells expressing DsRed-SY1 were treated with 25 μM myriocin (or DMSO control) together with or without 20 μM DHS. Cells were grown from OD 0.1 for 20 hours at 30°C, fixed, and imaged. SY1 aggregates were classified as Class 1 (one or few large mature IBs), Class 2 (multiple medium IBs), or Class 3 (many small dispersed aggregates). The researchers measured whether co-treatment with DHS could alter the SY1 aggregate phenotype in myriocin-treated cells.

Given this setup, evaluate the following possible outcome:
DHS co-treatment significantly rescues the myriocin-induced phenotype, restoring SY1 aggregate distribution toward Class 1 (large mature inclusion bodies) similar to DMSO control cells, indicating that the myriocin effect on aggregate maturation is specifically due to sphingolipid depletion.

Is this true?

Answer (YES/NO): YES